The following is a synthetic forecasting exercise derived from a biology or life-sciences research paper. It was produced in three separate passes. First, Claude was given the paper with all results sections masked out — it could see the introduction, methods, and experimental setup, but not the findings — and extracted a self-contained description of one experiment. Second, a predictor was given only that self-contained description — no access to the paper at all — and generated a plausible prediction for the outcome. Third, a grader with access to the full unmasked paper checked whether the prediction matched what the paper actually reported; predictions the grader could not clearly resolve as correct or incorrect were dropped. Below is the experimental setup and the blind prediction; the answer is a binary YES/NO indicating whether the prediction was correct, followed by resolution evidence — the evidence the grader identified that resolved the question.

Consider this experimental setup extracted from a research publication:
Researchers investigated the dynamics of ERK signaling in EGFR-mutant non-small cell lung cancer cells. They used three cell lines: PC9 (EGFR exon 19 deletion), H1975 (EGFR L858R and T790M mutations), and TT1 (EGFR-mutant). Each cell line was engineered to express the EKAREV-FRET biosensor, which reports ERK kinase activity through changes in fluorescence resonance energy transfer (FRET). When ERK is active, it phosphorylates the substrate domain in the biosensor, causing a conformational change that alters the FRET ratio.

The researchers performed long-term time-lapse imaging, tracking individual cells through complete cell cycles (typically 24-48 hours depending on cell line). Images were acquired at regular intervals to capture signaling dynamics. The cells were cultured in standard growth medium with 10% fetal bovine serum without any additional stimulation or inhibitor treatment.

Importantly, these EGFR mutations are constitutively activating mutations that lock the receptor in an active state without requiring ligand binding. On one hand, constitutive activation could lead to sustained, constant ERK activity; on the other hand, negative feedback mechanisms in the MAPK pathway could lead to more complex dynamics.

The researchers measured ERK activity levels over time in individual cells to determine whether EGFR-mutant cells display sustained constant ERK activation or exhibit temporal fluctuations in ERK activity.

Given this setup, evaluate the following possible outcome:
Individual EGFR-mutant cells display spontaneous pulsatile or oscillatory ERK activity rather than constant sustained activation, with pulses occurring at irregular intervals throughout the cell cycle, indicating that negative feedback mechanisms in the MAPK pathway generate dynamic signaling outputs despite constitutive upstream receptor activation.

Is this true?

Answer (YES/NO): YES